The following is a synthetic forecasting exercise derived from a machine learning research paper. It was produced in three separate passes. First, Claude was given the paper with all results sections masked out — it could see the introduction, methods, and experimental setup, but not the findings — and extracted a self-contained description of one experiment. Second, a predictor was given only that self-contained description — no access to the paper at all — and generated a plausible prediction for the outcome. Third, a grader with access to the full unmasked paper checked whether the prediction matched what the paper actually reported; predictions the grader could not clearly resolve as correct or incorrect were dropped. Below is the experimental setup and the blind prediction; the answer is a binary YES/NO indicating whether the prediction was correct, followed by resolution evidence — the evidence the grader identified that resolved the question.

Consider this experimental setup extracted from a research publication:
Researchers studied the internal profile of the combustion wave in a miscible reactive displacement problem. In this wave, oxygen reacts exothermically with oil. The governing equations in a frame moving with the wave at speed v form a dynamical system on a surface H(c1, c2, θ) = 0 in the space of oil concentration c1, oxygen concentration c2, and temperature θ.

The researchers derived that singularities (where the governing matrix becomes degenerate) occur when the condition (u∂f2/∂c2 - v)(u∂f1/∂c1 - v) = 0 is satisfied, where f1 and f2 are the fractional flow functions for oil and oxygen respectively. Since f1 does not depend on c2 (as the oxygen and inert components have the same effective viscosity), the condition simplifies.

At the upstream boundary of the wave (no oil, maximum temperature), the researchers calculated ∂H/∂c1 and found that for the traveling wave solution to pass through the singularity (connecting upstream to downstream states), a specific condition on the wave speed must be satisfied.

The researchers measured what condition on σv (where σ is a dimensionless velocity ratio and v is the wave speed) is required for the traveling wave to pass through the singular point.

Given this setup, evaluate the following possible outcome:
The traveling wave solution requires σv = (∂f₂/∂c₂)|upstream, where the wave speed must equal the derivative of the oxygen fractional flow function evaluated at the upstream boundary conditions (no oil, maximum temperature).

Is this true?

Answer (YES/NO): NO